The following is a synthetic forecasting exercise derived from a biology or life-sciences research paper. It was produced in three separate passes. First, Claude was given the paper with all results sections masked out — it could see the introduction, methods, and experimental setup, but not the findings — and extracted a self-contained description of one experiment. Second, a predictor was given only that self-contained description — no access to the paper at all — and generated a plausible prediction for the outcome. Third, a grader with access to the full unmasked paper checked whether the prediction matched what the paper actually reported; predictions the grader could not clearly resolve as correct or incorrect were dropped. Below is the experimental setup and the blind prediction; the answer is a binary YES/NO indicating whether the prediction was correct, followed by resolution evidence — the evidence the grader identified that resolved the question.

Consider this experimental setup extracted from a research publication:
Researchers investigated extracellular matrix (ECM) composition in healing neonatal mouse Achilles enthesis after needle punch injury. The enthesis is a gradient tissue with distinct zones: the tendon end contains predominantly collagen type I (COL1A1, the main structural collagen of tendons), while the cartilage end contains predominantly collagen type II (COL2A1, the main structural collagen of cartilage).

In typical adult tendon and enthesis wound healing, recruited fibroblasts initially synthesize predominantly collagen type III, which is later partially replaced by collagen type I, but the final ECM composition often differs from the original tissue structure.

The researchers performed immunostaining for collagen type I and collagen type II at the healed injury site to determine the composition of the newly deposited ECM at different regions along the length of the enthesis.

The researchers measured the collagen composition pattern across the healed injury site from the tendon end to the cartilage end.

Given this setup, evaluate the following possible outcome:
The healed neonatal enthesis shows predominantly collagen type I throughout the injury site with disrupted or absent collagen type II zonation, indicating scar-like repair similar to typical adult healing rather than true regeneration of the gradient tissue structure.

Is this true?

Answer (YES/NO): NO